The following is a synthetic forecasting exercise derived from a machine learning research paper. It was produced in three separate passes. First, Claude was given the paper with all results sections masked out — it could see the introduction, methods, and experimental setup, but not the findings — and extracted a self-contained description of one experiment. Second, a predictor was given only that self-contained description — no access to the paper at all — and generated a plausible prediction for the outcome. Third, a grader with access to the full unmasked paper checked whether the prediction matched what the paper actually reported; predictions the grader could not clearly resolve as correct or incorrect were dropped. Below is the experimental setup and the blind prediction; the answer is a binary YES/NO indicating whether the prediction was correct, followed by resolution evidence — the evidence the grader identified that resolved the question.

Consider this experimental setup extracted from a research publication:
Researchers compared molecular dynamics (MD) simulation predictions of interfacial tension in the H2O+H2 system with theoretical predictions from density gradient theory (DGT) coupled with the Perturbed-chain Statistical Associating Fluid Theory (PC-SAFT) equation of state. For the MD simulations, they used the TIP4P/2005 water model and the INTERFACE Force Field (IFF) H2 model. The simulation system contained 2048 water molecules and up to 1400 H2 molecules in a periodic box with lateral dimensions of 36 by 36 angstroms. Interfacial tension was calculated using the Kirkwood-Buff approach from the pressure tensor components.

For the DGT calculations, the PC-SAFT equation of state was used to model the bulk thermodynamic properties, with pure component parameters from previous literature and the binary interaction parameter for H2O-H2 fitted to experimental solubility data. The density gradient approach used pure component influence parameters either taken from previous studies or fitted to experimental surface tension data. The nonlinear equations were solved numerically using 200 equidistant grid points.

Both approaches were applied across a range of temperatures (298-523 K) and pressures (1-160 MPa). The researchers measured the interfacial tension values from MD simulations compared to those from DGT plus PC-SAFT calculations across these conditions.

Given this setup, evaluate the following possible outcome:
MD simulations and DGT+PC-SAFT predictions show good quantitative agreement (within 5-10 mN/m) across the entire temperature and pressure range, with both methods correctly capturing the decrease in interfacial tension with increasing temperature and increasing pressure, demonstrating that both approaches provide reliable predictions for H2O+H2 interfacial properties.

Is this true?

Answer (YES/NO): NO